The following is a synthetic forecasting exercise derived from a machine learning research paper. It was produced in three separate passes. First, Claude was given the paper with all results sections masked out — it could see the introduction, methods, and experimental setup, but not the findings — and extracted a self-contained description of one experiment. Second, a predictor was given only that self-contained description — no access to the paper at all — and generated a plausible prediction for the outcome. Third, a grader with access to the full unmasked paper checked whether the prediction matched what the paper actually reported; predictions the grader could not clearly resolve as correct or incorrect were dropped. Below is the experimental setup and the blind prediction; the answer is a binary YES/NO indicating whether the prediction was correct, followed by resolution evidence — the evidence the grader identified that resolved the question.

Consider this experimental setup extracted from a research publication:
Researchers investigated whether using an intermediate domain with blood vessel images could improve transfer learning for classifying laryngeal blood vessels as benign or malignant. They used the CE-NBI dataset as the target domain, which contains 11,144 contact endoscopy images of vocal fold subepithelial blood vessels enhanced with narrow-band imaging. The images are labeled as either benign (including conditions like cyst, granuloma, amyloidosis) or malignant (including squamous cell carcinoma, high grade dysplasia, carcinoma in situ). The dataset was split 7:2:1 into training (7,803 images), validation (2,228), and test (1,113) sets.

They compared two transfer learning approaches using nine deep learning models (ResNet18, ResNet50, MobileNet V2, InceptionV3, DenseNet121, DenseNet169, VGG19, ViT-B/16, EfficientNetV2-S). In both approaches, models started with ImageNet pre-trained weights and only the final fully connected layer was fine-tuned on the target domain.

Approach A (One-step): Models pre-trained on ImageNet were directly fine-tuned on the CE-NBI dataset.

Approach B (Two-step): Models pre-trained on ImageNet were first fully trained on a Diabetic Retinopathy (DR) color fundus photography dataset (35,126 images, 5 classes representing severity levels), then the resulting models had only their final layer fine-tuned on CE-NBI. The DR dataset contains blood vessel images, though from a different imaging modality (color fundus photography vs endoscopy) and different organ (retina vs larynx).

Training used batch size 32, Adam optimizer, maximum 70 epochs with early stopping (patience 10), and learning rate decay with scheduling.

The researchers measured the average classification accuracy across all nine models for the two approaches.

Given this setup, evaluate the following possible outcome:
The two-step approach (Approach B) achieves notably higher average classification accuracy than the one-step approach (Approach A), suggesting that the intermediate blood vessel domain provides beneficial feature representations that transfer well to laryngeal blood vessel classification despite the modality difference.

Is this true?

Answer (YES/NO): NO